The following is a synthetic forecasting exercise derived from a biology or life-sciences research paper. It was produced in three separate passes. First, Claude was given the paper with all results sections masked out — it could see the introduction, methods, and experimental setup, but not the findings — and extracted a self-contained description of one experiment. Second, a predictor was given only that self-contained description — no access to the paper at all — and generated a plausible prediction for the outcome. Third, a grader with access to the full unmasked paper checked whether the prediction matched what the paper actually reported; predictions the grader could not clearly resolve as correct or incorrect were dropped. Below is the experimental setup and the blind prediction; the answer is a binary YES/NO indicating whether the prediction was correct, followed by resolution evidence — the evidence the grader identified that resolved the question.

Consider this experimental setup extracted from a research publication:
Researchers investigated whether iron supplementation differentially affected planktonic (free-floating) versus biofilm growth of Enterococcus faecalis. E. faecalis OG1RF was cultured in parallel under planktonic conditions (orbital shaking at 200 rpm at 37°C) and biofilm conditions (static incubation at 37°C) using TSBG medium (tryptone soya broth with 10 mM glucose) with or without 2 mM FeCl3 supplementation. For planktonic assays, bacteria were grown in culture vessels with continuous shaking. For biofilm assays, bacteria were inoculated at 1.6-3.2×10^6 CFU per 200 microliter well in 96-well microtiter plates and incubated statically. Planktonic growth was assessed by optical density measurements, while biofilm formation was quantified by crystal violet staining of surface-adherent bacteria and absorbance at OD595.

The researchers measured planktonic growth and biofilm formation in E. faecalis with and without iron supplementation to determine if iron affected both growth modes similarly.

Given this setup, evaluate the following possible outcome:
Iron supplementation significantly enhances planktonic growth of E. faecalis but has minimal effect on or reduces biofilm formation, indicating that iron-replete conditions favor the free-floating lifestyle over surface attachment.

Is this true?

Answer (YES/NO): NO